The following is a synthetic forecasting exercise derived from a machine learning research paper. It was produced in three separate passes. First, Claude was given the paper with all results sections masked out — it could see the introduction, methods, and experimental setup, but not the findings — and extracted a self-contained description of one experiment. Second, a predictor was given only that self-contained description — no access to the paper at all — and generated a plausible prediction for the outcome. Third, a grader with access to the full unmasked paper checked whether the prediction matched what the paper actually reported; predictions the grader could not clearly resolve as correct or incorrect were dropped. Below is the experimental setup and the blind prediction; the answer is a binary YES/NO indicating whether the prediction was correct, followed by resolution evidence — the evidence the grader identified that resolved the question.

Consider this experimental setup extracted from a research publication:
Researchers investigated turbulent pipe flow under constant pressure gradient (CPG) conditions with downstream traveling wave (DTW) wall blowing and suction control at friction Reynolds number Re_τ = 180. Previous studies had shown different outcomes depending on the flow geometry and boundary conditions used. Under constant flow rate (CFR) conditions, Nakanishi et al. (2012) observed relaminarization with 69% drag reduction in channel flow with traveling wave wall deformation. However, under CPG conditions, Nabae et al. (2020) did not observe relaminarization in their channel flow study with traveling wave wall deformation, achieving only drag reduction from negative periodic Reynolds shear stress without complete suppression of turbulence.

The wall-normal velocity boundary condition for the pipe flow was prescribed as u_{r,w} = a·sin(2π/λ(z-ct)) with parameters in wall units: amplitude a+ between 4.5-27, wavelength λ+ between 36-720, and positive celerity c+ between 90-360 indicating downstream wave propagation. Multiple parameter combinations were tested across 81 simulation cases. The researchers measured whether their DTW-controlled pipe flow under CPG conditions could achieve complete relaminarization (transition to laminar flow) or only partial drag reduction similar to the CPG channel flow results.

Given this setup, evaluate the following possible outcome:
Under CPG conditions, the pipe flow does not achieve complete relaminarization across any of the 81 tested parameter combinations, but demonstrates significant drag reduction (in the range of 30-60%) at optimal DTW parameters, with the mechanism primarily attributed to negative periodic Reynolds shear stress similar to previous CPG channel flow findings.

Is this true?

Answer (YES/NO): NO